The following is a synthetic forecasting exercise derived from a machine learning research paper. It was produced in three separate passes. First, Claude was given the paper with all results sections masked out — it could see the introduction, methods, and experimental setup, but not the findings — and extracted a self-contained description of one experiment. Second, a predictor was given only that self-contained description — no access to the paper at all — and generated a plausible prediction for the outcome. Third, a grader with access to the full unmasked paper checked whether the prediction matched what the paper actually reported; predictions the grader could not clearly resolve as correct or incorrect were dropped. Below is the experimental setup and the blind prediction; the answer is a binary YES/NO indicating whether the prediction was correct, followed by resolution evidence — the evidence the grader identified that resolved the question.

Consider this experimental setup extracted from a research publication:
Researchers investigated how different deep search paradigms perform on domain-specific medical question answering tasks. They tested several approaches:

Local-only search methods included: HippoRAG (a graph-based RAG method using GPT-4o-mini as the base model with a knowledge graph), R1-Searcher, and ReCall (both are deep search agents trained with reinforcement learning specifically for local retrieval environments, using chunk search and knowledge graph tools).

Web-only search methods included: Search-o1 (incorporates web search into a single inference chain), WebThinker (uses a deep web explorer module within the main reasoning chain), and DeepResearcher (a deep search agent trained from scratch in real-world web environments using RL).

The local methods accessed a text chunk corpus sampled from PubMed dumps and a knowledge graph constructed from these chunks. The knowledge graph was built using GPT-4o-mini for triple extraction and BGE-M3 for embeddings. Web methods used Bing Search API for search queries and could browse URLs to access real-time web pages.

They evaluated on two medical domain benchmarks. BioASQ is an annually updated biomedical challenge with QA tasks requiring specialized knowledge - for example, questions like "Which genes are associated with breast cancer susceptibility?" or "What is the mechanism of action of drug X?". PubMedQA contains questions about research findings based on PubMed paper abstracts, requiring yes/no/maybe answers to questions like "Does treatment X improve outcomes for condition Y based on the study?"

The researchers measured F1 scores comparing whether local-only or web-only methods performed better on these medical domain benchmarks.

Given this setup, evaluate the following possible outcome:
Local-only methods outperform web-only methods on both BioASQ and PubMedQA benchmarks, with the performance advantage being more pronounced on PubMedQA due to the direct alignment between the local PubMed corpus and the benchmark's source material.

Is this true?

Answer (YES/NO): YES